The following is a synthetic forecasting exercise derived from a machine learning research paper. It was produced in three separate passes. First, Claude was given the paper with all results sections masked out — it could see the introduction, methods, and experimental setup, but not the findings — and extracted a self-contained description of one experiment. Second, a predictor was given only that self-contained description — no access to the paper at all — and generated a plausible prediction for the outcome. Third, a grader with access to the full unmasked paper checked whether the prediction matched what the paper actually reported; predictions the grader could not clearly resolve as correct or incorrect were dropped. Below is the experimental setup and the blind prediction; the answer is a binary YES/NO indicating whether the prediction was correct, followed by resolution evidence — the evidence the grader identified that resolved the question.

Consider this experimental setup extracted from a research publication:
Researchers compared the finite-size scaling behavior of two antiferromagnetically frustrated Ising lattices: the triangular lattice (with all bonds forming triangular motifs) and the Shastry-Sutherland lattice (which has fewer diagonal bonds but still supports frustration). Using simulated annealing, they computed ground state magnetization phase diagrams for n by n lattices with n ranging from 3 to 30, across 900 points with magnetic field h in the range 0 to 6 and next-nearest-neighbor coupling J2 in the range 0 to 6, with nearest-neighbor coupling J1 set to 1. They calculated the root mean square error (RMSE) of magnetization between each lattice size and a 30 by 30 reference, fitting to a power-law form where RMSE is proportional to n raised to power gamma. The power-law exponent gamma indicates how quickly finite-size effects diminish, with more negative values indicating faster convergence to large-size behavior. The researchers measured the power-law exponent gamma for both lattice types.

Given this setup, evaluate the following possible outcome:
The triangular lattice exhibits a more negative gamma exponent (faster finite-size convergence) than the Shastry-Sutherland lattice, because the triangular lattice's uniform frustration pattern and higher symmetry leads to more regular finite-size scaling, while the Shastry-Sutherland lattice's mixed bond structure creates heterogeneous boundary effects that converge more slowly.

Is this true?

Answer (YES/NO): NO